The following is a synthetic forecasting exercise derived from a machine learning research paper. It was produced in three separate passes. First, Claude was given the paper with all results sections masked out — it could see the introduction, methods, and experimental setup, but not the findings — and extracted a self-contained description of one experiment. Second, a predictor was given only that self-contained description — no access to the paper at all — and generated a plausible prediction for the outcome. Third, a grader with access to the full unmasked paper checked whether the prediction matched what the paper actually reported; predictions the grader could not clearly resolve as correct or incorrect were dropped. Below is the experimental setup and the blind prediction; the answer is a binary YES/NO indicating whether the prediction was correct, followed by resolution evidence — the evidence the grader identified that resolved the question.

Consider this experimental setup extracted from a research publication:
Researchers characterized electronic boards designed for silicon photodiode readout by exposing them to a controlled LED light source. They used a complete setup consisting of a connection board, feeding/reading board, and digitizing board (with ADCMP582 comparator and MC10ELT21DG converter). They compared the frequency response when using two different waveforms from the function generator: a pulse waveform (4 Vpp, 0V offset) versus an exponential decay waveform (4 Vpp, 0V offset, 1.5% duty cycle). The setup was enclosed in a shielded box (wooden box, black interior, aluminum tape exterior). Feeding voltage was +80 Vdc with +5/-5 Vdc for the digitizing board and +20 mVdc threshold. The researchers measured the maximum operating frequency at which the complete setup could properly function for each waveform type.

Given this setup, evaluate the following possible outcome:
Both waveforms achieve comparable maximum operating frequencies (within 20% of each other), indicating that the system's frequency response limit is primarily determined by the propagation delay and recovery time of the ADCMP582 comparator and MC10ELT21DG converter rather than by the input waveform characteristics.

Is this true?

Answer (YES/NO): NO